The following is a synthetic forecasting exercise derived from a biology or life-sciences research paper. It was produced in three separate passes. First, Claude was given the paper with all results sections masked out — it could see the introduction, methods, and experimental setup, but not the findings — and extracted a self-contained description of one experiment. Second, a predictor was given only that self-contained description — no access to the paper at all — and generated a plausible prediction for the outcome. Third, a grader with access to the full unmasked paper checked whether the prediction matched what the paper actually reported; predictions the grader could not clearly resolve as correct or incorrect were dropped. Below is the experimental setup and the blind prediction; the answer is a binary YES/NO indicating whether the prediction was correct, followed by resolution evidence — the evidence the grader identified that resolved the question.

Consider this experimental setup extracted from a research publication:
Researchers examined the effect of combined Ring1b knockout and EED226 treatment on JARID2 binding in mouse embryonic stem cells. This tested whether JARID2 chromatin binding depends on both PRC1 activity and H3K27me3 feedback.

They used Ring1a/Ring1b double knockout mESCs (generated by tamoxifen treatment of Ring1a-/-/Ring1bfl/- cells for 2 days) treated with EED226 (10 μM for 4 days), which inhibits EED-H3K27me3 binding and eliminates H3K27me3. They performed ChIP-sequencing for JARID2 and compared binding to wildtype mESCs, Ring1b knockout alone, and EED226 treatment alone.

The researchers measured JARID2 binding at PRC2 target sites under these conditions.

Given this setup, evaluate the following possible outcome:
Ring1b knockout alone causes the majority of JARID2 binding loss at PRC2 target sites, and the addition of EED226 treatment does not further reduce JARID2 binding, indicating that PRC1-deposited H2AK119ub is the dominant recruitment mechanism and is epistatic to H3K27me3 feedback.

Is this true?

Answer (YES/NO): NO